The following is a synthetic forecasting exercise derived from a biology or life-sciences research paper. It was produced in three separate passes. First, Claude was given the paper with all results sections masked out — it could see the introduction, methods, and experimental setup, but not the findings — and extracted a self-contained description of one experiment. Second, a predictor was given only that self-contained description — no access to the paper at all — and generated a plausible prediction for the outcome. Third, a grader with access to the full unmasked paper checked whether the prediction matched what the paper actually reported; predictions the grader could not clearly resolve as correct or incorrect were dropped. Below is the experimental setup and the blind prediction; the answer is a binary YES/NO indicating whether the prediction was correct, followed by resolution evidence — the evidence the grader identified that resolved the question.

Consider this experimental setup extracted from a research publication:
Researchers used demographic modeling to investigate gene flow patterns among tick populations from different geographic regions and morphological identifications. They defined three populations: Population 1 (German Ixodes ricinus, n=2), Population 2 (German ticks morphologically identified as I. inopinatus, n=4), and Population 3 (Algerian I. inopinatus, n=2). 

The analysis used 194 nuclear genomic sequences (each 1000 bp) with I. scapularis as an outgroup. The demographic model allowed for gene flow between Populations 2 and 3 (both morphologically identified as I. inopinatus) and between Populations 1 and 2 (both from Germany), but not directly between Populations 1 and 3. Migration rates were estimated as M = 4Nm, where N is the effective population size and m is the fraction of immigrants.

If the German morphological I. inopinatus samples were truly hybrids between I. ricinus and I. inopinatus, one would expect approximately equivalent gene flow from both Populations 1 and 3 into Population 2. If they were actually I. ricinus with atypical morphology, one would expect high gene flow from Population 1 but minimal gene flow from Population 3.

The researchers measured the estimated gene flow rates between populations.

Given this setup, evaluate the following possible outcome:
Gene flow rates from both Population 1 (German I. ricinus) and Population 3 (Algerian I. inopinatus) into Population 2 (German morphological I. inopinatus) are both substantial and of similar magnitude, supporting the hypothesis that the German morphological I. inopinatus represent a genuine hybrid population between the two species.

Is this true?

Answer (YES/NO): NO